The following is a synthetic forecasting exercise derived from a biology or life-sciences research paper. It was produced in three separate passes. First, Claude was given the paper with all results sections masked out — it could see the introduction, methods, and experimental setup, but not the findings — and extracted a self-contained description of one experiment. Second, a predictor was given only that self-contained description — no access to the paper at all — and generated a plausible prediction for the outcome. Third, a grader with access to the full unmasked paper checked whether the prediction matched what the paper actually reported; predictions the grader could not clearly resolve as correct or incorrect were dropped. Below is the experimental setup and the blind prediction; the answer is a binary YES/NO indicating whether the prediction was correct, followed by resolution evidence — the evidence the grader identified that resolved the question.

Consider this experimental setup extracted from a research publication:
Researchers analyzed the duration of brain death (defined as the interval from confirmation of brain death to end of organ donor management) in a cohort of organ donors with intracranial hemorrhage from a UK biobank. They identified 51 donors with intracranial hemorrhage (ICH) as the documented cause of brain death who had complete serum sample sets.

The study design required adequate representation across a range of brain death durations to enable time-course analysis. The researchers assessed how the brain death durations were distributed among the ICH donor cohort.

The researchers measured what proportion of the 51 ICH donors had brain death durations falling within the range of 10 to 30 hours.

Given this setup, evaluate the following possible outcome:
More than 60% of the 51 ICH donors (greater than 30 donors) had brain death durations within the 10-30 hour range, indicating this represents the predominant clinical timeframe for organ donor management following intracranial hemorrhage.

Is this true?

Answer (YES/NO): YES